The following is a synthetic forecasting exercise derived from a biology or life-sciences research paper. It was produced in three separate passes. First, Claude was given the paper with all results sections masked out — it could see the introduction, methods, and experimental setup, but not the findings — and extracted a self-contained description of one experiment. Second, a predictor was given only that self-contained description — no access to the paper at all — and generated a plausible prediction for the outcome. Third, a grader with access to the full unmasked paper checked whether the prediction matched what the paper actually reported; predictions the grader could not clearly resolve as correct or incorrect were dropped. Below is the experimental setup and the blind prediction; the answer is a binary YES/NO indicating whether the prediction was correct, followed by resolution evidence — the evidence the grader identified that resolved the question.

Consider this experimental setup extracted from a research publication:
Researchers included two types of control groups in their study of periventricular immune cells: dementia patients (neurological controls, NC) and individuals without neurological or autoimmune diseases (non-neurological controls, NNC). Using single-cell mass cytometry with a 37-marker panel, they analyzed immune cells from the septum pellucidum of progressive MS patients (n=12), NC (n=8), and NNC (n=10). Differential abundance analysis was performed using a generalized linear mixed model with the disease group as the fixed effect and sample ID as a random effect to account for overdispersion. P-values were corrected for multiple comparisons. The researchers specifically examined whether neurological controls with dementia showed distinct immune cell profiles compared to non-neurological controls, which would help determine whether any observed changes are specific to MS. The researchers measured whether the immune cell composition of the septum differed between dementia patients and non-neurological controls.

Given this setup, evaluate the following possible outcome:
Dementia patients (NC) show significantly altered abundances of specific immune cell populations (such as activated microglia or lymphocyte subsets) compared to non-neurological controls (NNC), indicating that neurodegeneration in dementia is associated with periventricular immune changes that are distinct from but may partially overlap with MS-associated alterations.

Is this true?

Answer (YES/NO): NO